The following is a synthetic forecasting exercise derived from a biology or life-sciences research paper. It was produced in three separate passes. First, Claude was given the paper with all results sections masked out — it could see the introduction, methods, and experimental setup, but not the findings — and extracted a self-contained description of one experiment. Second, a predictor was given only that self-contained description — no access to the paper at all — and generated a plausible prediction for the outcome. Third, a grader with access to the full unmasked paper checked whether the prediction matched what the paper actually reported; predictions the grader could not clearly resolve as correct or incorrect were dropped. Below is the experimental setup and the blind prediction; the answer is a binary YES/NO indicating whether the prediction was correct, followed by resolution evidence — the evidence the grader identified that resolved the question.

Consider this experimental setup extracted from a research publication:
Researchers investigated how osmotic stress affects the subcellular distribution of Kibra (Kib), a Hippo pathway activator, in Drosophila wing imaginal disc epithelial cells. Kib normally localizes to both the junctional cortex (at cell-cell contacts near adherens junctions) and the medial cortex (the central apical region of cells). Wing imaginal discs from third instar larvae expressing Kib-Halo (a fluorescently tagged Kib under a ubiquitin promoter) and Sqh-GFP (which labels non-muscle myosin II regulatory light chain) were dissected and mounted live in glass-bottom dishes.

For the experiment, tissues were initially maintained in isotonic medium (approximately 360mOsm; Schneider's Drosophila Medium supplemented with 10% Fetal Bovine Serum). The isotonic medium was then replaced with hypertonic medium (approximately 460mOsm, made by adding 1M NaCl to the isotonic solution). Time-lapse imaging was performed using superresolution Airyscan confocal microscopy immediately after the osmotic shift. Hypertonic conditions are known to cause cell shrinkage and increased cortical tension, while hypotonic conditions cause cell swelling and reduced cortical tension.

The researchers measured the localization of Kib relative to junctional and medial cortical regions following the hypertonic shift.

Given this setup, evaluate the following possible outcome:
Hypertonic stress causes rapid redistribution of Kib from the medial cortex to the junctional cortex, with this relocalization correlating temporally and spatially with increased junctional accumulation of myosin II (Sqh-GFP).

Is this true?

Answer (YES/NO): NO